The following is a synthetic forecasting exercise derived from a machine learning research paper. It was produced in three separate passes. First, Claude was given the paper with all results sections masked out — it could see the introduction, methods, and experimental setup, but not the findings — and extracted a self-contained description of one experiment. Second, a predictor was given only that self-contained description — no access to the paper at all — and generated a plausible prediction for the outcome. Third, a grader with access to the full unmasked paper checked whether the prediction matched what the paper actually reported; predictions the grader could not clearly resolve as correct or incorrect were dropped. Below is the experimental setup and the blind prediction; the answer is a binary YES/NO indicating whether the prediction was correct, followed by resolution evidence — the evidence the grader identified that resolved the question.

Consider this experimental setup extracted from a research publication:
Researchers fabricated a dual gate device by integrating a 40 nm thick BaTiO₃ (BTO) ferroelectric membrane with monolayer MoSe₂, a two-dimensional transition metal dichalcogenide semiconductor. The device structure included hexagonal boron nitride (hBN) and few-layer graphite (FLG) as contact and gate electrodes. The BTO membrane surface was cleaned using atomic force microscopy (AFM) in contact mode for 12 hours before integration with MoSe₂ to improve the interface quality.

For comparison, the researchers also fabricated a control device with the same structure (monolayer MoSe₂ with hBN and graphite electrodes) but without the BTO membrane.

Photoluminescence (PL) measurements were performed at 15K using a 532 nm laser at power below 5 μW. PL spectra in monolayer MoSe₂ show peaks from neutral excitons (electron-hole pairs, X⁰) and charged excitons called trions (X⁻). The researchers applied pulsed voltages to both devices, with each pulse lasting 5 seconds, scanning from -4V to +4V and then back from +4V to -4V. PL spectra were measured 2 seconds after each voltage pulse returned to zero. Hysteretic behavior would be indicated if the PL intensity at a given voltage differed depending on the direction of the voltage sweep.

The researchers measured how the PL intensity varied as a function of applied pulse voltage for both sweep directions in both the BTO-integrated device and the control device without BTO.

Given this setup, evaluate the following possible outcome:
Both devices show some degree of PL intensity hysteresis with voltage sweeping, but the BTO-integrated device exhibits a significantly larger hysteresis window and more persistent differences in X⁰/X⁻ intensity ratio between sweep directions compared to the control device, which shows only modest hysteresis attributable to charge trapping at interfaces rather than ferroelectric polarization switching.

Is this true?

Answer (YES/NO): NO